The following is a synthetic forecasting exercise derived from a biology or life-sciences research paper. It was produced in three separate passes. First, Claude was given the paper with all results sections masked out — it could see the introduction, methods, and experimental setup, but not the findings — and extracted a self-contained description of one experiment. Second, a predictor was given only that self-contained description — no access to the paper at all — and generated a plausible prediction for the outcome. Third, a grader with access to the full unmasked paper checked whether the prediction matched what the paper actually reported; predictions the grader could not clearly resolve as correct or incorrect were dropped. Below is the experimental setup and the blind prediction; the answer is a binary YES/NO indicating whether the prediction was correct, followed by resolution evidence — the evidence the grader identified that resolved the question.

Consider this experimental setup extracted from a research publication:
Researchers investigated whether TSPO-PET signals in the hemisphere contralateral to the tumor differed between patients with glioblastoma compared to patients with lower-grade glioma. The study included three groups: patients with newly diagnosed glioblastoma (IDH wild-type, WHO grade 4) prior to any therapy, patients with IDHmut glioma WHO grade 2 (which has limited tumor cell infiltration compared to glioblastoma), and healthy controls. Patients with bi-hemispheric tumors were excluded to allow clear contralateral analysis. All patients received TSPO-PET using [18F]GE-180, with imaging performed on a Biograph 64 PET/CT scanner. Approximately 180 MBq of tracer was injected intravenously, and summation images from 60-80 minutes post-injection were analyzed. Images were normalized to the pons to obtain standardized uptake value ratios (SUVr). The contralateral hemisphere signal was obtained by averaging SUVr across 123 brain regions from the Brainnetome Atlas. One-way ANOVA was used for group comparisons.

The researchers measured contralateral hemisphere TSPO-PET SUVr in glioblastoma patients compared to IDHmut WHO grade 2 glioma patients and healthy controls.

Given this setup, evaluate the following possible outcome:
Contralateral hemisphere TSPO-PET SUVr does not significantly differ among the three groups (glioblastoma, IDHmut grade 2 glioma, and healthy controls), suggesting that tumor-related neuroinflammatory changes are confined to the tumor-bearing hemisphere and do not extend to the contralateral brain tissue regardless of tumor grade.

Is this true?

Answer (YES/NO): NO